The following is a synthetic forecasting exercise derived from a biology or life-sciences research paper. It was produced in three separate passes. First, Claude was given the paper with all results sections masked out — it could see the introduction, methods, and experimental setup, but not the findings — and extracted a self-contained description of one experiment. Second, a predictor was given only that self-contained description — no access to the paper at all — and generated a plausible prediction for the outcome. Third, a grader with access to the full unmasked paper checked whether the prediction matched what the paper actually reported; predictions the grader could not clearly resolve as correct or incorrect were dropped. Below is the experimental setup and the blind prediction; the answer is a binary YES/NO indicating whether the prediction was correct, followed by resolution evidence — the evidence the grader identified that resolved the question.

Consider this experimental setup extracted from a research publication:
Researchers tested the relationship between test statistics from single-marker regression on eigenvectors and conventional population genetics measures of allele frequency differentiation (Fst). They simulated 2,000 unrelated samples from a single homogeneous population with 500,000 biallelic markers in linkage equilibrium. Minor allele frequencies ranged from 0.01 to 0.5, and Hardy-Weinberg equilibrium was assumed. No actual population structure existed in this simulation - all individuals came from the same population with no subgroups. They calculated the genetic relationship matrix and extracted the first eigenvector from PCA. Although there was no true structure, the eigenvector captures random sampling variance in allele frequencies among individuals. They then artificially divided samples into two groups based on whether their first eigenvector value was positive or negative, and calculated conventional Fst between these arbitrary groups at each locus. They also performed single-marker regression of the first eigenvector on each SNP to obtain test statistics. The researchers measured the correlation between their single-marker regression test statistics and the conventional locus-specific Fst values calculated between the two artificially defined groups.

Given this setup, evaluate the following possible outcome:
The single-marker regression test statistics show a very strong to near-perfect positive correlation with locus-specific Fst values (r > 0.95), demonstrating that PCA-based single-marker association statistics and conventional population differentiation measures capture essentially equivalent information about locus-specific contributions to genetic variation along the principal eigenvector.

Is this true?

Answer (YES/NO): NO